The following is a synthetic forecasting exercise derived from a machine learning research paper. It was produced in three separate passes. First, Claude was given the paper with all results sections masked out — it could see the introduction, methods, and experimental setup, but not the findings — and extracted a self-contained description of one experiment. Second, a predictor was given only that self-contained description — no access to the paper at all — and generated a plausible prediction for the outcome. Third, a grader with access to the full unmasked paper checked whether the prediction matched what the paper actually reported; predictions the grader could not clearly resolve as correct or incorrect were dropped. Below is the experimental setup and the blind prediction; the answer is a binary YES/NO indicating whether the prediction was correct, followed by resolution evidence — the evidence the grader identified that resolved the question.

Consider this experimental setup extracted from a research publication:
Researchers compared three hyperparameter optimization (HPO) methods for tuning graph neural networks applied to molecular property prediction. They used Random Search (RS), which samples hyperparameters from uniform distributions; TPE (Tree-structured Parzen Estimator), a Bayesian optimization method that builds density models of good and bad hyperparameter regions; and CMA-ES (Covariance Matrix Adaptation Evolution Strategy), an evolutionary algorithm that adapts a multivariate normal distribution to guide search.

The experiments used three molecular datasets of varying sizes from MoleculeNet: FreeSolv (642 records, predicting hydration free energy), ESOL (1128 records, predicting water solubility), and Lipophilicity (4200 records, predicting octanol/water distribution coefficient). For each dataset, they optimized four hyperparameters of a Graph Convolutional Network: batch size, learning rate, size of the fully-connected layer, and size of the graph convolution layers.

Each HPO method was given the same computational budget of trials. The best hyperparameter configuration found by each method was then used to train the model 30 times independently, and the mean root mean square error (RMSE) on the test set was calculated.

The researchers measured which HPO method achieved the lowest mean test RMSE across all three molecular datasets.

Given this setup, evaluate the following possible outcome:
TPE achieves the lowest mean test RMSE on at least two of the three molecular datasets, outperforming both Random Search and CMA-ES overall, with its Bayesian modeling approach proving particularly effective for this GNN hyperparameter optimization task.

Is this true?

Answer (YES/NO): YES